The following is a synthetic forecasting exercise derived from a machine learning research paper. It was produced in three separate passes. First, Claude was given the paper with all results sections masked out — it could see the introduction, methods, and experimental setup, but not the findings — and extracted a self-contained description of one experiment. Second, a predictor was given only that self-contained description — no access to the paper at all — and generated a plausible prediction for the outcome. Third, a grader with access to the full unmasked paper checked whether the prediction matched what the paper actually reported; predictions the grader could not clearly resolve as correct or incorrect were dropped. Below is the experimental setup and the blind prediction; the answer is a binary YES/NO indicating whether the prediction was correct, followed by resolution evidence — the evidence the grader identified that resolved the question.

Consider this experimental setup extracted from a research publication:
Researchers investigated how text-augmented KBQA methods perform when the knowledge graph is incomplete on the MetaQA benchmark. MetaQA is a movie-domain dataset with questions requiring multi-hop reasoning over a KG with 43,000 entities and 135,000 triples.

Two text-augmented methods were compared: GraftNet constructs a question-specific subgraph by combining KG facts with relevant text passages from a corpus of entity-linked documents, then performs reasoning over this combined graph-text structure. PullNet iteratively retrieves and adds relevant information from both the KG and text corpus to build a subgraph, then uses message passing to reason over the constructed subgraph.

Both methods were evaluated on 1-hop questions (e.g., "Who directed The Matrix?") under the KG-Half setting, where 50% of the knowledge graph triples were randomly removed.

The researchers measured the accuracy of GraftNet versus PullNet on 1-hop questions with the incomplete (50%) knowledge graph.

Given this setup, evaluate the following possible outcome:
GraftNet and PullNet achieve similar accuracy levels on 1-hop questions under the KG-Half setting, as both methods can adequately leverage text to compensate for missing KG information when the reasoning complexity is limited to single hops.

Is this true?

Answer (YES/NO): YES